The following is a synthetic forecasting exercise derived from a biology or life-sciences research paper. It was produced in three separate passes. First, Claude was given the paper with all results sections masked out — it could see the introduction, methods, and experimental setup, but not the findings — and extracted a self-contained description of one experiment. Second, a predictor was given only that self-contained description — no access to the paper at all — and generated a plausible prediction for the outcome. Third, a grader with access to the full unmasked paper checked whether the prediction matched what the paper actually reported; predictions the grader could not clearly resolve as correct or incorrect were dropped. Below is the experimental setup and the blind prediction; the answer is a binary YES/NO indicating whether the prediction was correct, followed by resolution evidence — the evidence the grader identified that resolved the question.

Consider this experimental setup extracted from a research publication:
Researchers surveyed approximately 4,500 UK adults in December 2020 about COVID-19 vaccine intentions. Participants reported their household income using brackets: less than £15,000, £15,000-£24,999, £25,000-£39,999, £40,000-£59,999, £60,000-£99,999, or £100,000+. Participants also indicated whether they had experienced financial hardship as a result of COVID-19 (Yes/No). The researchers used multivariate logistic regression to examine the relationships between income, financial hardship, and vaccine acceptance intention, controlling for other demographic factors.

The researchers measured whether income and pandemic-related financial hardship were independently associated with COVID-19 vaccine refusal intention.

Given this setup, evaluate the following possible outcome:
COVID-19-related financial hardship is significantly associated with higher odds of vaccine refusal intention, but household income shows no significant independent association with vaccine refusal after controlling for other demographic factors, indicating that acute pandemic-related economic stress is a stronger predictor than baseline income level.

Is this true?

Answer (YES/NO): NO